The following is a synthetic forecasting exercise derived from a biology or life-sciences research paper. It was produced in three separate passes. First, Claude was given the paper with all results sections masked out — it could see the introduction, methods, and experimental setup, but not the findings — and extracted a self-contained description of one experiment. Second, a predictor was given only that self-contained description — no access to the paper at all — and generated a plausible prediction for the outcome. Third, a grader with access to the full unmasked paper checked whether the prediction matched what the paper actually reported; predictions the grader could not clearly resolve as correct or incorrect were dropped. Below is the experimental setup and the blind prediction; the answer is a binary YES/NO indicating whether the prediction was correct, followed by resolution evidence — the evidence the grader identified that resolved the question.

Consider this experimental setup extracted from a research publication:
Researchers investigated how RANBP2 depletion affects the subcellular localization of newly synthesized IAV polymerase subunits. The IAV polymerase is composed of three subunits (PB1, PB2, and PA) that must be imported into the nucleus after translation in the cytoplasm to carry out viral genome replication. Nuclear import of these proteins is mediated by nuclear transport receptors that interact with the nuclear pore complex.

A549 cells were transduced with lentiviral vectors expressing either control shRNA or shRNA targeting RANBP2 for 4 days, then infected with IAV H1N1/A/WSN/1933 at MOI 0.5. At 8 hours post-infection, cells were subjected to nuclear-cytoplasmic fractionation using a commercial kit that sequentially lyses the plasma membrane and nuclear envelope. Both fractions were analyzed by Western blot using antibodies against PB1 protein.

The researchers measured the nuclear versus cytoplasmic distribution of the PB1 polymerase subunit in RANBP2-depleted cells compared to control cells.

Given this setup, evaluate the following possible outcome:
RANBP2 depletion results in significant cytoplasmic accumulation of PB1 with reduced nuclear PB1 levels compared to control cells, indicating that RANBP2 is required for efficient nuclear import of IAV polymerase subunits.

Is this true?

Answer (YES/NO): NO